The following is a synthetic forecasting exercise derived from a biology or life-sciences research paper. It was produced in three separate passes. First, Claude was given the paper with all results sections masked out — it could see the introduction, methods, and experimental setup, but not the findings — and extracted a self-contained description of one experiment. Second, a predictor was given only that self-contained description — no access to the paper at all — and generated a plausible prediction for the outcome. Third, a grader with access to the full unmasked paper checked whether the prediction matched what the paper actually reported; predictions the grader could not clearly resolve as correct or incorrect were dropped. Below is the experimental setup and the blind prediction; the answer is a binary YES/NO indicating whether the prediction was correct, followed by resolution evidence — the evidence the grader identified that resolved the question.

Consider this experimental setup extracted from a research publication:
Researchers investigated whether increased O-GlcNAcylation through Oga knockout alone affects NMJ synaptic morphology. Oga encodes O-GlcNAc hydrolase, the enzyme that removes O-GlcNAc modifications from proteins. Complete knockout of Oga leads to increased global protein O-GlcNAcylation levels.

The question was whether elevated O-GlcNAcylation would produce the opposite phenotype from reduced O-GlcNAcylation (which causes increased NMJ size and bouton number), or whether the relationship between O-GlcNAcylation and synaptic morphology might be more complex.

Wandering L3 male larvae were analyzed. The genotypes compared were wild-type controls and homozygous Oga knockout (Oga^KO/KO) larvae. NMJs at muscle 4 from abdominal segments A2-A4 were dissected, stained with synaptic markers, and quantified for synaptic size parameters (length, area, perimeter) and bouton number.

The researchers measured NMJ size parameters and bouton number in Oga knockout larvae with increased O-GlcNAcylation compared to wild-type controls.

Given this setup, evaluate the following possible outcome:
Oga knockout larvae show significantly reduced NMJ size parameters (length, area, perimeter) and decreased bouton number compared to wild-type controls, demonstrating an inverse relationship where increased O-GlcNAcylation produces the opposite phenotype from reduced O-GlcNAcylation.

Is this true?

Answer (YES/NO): NO